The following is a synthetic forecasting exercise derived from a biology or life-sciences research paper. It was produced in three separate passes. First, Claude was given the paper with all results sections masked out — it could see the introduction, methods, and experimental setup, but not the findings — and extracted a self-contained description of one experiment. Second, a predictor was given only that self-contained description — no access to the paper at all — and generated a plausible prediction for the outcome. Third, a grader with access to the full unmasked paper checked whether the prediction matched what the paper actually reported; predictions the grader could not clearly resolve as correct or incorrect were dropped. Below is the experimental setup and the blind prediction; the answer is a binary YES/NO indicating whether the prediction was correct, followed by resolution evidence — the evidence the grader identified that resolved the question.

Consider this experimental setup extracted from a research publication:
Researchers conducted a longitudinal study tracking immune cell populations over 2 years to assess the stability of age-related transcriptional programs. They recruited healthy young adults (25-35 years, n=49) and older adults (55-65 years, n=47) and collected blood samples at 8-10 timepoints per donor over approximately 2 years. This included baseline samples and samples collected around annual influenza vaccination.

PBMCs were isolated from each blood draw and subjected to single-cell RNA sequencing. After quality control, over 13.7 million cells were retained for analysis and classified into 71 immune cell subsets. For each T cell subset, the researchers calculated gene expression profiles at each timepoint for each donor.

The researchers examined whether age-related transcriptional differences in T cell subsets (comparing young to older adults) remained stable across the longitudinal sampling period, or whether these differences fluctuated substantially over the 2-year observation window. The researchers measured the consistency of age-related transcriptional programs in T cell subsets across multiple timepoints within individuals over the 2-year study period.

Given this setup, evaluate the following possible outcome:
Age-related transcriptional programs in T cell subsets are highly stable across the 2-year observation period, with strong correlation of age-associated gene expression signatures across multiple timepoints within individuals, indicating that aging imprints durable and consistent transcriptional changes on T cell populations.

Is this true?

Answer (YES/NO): YES